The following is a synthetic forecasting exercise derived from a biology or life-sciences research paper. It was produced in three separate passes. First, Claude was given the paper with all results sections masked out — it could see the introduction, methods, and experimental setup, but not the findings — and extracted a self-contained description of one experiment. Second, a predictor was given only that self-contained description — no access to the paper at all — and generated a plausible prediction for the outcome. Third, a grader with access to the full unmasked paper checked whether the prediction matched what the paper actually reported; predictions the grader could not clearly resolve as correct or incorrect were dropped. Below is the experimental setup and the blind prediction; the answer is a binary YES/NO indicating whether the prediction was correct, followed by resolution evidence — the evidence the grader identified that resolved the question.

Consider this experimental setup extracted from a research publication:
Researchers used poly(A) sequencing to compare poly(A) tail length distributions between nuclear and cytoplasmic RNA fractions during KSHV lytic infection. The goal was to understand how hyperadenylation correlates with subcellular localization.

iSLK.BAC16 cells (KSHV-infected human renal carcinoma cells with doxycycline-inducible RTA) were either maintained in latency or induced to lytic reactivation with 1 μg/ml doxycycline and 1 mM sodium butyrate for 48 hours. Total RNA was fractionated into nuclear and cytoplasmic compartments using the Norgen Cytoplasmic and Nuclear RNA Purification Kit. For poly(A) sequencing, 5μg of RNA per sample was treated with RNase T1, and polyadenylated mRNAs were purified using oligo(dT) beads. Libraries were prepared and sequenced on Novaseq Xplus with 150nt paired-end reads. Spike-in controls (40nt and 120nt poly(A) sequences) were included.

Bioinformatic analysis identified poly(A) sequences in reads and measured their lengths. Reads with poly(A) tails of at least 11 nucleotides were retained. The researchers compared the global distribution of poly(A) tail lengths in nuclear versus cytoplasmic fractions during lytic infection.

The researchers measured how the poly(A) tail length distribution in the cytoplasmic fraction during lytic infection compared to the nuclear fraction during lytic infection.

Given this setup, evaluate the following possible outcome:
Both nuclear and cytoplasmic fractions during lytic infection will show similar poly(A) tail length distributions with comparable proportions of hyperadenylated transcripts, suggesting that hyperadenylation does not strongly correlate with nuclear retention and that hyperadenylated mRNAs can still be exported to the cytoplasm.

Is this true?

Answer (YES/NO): NO